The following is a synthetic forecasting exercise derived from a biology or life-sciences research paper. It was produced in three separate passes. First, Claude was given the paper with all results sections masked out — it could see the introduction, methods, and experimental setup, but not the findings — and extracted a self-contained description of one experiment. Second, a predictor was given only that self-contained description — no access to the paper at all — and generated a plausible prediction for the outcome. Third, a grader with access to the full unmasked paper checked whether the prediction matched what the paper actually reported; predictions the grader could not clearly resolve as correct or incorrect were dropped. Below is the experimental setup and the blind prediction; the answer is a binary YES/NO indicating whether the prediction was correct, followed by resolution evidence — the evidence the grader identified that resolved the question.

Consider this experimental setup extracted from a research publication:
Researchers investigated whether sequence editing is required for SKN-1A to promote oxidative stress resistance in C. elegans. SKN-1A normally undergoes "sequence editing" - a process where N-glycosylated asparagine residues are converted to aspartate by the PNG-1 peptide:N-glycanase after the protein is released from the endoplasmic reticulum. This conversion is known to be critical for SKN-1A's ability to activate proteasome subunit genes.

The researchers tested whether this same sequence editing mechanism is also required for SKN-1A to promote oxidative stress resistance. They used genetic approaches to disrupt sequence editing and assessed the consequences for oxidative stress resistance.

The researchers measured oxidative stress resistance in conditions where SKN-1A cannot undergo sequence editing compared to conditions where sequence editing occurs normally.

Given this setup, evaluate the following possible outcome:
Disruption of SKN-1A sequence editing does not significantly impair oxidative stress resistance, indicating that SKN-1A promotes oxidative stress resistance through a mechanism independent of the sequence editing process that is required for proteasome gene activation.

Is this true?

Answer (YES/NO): NO